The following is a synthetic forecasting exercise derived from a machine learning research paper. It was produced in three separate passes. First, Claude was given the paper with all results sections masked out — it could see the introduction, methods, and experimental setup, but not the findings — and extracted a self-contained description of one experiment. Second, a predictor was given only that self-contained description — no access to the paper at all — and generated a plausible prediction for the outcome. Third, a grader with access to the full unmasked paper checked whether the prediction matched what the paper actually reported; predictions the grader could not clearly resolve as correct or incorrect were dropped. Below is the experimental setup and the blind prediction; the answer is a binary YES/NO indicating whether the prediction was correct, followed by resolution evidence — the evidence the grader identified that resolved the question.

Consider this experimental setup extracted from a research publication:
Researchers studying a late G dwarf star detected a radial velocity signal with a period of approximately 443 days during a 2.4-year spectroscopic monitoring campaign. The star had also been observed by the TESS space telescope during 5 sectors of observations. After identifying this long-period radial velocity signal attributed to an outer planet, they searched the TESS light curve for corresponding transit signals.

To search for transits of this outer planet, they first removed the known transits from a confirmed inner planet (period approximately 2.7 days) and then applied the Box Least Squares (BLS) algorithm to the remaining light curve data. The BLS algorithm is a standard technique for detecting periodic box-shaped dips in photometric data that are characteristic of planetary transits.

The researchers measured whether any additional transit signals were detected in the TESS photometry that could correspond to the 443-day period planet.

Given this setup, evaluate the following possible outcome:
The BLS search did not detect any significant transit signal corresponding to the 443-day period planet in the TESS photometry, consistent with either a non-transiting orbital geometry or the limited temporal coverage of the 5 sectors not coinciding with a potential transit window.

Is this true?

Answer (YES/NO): YES